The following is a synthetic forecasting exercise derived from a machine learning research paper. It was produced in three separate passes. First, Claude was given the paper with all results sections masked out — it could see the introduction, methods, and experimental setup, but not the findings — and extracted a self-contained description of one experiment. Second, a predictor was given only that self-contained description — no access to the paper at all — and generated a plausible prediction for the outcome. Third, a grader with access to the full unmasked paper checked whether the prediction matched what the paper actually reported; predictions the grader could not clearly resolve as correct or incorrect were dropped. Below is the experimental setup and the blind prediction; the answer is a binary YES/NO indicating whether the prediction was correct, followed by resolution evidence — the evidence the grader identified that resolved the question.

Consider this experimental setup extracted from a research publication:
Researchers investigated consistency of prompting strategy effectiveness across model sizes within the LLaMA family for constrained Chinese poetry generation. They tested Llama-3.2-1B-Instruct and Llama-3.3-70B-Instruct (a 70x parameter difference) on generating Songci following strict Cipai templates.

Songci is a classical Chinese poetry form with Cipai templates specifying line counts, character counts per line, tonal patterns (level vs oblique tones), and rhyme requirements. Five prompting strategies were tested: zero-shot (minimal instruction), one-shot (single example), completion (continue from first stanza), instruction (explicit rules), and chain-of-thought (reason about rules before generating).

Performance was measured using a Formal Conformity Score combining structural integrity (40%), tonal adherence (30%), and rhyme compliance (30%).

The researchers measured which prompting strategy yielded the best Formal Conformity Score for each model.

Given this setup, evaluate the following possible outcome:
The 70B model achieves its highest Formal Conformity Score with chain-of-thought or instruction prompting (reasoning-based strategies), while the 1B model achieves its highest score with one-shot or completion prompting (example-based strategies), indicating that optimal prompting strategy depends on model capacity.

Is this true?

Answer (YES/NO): NO